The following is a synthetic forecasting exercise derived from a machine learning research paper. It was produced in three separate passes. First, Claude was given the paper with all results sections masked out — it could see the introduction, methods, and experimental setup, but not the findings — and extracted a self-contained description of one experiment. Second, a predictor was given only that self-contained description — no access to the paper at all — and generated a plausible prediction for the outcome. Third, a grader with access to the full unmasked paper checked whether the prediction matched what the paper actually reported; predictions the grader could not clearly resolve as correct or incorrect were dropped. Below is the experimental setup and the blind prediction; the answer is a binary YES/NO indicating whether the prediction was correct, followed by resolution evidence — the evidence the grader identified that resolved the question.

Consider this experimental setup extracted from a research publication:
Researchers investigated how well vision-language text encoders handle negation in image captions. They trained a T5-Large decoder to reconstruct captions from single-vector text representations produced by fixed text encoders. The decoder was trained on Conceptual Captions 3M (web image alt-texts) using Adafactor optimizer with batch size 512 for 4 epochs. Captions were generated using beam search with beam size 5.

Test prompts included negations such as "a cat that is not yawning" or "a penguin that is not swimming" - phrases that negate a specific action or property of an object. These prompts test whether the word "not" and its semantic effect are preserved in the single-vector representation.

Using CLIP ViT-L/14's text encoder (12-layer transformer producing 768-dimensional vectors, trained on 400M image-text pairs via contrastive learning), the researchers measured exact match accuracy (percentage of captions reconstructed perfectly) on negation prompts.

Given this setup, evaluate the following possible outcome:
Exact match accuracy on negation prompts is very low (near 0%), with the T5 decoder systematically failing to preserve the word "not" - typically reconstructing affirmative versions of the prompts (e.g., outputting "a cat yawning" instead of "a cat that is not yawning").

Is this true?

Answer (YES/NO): NO